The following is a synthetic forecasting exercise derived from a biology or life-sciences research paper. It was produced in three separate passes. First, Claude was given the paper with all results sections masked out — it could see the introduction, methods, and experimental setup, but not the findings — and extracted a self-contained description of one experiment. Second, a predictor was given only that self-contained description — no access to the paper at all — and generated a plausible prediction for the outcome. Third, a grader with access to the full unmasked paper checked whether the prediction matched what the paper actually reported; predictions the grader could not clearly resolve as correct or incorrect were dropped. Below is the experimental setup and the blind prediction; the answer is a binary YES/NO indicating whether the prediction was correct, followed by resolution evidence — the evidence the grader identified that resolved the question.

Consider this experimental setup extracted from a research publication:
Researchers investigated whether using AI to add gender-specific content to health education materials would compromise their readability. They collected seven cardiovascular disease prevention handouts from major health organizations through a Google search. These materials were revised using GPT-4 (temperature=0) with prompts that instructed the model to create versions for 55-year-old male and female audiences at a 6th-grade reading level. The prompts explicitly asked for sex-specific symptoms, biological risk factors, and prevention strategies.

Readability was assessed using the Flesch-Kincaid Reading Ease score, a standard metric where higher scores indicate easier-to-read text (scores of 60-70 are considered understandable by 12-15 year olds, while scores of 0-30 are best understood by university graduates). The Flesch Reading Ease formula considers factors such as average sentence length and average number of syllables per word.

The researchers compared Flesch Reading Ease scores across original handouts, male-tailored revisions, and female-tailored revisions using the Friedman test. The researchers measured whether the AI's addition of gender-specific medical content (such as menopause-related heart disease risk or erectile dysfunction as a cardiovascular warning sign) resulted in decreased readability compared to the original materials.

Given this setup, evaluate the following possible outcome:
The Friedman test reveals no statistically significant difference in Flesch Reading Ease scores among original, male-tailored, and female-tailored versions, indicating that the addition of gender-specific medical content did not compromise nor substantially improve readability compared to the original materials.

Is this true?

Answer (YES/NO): YES